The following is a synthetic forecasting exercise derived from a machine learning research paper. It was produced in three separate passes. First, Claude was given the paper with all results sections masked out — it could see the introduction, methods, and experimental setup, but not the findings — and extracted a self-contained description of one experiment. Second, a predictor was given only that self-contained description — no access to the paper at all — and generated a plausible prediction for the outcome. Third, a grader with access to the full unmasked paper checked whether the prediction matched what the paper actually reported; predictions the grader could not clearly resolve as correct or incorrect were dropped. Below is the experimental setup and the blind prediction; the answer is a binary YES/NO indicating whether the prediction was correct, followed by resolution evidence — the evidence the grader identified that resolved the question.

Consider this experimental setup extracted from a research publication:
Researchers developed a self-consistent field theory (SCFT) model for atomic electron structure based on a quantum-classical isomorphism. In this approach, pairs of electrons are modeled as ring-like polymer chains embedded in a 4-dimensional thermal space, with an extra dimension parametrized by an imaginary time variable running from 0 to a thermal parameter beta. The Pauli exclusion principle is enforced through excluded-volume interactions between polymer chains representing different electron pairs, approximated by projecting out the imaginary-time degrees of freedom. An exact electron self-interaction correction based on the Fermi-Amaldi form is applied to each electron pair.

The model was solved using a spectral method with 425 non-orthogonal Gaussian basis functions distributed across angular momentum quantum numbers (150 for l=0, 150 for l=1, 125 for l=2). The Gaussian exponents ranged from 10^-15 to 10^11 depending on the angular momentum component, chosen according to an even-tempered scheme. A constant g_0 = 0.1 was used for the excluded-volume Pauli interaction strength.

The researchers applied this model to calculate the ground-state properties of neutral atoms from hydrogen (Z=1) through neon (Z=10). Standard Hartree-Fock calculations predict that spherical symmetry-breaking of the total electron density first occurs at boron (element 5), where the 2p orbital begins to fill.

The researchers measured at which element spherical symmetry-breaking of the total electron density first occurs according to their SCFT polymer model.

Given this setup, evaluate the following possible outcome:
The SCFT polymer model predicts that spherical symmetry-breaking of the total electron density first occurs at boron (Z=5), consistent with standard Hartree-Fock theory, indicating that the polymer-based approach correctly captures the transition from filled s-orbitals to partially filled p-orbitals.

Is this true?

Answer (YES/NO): NO